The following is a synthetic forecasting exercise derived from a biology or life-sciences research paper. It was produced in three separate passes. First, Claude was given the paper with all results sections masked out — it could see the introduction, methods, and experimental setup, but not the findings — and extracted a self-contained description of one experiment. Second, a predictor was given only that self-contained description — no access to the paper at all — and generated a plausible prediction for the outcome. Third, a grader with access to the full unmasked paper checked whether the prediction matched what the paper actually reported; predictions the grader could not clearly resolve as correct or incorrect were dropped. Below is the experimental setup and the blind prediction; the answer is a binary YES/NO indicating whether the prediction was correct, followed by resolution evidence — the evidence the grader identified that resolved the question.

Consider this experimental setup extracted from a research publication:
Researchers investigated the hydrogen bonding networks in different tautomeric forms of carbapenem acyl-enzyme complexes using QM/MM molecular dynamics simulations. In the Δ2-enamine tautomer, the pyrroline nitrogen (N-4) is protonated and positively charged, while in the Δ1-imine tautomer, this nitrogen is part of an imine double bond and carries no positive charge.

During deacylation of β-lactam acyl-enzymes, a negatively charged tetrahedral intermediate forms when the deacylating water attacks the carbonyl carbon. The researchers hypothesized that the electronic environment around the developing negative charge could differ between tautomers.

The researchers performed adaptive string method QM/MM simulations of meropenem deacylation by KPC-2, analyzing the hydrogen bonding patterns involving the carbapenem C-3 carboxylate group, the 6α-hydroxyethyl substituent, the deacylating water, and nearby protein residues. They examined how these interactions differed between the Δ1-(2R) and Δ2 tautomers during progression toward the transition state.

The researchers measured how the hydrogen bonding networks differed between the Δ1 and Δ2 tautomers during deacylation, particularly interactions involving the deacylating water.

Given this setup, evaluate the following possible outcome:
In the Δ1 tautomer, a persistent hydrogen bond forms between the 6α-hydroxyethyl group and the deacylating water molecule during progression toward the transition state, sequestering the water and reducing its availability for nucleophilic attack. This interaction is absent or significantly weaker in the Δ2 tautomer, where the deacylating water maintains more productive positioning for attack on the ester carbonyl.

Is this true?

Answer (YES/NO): NO